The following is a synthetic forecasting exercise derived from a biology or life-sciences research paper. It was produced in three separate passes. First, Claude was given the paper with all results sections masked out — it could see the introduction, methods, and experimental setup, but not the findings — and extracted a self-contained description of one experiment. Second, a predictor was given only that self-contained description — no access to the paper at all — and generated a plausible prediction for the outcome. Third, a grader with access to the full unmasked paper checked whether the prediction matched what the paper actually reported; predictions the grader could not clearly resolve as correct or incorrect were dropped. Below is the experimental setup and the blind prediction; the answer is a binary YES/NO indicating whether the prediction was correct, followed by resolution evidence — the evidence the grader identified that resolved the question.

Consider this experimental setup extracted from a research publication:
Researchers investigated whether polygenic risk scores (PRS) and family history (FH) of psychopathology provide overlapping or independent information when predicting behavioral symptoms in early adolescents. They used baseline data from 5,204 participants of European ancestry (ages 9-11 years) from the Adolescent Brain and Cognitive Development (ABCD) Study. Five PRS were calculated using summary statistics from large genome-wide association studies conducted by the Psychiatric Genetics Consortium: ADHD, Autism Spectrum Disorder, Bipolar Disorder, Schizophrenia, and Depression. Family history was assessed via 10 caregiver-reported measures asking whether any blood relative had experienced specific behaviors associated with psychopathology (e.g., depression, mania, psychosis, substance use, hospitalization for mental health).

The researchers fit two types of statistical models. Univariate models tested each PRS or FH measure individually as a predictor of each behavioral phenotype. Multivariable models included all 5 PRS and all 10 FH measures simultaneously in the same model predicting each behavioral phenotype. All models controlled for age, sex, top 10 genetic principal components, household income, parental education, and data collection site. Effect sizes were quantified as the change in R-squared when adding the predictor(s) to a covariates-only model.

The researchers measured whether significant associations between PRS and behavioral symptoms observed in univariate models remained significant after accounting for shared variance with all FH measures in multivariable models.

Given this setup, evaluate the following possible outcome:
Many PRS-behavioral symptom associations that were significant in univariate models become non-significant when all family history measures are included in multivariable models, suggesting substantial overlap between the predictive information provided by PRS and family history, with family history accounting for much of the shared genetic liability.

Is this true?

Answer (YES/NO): NO